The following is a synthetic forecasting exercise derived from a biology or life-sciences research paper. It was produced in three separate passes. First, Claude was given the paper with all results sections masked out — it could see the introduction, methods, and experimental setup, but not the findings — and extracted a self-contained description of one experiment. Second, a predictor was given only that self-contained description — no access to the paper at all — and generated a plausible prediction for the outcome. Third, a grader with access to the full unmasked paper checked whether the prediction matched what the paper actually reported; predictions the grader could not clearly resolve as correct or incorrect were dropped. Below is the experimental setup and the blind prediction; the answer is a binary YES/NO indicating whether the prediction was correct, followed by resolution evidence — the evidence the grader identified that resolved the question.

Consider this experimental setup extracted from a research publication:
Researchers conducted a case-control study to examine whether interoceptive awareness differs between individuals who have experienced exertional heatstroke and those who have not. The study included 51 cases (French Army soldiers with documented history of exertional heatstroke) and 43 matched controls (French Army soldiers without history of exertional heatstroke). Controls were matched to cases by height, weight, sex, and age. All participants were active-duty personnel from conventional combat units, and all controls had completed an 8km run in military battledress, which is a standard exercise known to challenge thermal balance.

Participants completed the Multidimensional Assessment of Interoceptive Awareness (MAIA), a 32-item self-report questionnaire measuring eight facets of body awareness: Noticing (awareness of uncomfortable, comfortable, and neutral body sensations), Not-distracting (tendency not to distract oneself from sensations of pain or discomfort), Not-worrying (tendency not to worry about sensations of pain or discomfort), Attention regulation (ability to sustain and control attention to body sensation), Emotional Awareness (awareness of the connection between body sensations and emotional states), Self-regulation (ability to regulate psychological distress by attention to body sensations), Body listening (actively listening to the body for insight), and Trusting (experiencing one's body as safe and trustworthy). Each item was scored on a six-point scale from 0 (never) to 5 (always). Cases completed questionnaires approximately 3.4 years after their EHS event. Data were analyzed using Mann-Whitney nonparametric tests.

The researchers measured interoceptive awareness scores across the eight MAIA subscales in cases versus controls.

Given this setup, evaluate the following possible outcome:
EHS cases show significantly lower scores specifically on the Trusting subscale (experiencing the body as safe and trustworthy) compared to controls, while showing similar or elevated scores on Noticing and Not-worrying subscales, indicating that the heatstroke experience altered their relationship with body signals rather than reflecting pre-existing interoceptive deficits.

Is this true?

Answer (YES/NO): NO